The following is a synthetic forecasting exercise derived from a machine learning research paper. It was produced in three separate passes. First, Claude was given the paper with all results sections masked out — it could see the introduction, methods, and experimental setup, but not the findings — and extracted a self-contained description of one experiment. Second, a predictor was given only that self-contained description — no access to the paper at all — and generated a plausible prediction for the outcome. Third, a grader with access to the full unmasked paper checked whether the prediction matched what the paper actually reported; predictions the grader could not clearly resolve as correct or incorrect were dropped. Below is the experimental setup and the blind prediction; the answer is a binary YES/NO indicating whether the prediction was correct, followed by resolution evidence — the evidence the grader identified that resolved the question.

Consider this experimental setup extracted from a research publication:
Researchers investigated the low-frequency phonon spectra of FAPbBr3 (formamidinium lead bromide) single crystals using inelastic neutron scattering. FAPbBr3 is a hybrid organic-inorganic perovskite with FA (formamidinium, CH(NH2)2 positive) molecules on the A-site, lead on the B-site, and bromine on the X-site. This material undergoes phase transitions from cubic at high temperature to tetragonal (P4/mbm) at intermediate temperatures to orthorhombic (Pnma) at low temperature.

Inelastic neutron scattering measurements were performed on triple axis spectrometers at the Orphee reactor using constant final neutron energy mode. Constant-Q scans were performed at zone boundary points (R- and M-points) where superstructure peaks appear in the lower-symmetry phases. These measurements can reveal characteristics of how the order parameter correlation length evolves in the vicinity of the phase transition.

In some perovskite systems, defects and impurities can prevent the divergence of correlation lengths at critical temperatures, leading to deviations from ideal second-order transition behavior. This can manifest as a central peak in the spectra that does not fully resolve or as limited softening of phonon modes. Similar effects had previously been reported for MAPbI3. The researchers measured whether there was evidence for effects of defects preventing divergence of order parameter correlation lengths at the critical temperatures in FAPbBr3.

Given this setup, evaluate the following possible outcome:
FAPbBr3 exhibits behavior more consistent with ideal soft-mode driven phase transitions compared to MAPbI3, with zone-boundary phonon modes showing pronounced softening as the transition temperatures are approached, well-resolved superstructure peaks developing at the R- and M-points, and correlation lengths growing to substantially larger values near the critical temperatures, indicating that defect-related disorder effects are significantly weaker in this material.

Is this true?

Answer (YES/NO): NO